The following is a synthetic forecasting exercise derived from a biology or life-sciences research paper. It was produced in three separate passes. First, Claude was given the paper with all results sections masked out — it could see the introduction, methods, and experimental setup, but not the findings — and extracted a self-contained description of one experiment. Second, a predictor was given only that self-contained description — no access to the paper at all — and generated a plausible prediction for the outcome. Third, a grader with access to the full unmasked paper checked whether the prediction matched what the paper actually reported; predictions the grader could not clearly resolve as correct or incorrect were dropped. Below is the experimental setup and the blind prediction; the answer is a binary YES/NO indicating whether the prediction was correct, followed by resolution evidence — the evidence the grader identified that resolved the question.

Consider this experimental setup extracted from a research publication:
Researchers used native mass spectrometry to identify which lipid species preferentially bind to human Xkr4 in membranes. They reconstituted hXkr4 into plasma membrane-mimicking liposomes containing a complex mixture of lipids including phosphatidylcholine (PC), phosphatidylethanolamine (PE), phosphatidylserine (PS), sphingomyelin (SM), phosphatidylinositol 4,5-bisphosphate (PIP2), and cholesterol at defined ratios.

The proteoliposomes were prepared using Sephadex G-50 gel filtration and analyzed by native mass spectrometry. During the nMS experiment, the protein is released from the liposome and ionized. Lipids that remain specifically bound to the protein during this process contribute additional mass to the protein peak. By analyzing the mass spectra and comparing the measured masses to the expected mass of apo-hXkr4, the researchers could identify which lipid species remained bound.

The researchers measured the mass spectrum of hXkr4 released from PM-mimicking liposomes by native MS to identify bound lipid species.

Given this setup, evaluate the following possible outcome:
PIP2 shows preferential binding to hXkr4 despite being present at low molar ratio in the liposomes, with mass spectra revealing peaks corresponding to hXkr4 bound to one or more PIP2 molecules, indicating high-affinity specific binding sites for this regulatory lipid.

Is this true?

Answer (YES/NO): NO